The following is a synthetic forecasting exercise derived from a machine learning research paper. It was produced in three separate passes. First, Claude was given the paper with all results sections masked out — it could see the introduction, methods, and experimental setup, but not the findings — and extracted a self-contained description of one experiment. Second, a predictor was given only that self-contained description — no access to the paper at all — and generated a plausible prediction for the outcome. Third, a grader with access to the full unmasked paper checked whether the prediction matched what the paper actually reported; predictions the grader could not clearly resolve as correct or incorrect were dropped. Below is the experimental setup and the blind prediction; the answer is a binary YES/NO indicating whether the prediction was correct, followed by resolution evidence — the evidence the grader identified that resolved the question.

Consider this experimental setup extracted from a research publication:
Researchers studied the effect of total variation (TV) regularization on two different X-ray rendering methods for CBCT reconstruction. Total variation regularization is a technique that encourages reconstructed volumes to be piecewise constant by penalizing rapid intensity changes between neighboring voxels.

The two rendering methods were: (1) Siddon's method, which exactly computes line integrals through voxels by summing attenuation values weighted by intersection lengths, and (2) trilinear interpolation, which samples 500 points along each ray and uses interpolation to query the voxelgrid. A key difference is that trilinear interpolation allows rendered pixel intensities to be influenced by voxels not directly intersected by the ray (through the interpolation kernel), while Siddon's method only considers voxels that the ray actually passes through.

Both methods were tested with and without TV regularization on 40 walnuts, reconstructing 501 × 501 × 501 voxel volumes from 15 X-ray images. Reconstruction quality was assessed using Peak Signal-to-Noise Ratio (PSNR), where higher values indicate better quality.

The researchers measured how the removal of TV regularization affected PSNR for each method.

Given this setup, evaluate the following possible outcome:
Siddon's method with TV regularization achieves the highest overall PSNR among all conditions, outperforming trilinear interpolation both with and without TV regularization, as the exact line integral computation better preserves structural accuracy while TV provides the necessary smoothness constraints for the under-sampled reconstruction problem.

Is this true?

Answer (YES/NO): YES